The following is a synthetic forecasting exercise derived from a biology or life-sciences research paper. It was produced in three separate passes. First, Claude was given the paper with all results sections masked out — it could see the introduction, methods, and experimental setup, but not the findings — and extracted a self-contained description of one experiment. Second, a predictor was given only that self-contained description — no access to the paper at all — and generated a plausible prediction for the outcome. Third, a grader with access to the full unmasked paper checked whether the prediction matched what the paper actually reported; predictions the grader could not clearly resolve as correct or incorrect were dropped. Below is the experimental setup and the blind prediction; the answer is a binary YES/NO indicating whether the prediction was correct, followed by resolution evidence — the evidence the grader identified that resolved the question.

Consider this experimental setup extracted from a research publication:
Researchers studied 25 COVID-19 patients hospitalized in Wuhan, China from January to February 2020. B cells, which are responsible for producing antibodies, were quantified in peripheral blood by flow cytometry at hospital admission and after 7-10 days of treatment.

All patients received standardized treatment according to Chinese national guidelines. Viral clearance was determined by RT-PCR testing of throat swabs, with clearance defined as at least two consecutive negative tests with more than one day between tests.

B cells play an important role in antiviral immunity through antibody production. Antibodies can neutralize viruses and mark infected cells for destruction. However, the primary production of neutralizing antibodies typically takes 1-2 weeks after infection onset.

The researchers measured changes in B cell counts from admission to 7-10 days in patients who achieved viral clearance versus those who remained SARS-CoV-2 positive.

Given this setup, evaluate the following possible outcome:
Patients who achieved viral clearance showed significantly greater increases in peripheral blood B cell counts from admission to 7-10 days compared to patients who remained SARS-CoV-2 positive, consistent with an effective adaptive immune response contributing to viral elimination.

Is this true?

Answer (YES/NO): YES